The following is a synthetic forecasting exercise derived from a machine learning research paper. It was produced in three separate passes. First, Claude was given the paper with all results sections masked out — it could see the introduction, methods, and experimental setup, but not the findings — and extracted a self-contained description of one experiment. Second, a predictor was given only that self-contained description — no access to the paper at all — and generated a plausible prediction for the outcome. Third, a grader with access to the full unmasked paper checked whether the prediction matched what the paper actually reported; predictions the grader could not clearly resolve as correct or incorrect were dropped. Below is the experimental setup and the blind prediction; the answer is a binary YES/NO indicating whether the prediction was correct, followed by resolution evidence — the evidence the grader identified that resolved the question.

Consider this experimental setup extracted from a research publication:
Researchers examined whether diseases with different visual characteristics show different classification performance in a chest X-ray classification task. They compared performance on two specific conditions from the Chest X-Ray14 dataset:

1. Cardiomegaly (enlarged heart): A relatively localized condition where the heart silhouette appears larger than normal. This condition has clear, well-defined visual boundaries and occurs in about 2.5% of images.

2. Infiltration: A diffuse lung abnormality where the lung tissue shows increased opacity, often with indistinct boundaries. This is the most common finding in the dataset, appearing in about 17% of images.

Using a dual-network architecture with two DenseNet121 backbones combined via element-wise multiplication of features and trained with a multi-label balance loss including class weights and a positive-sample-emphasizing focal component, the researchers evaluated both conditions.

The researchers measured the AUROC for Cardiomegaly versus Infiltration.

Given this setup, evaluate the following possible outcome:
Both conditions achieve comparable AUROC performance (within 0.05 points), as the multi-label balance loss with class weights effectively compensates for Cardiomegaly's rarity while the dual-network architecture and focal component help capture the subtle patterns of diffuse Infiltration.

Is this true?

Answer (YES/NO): NO